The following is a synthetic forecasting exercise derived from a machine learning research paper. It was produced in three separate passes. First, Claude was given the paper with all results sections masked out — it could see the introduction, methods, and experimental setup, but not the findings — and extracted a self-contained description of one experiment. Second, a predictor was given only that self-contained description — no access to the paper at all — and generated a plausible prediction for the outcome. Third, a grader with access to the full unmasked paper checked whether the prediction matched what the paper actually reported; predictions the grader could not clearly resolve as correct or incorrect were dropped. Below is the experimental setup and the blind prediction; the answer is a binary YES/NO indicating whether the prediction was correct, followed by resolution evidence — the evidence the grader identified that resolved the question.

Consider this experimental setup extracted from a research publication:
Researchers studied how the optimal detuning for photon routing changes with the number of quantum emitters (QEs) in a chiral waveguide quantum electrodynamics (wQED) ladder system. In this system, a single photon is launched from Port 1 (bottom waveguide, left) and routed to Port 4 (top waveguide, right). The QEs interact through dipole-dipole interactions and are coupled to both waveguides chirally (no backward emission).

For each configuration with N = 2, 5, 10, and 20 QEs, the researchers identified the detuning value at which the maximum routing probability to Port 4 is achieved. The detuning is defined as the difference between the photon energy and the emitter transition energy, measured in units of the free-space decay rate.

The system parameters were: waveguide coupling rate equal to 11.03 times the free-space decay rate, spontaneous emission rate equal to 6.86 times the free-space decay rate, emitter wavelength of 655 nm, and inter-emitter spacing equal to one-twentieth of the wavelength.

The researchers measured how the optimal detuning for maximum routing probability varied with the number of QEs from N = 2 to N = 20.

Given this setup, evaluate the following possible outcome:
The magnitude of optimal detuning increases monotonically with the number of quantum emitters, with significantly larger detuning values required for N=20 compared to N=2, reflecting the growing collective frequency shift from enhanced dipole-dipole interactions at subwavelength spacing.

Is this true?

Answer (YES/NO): YES